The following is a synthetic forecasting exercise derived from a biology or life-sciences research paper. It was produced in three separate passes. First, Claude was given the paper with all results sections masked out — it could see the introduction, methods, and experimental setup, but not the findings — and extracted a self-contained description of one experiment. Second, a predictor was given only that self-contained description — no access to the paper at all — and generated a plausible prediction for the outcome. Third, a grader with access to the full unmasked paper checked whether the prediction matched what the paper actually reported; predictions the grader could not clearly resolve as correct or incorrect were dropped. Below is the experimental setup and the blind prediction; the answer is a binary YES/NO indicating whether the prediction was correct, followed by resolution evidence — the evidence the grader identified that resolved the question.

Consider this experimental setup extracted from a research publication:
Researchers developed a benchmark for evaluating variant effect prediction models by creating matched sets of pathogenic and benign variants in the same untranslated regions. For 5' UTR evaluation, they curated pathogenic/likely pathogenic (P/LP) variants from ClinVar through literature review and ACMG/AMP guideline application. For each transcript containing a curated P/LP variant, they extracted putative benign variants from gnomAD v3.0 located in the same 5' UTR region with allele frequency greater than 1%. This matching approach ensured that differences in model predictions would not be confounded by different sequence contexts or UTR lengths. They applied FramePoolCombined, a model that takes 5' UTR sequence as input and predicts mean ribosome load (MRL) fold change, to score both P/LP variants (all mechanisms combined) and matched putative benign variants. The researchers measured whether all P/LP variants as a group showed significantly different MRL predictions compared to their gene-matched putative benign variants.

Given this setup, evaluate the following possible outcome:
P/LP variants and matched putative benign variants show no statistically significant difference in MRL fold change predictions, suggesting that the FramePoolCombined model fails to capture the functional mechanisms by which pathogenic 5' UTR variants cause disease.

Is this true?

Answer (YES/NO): NO